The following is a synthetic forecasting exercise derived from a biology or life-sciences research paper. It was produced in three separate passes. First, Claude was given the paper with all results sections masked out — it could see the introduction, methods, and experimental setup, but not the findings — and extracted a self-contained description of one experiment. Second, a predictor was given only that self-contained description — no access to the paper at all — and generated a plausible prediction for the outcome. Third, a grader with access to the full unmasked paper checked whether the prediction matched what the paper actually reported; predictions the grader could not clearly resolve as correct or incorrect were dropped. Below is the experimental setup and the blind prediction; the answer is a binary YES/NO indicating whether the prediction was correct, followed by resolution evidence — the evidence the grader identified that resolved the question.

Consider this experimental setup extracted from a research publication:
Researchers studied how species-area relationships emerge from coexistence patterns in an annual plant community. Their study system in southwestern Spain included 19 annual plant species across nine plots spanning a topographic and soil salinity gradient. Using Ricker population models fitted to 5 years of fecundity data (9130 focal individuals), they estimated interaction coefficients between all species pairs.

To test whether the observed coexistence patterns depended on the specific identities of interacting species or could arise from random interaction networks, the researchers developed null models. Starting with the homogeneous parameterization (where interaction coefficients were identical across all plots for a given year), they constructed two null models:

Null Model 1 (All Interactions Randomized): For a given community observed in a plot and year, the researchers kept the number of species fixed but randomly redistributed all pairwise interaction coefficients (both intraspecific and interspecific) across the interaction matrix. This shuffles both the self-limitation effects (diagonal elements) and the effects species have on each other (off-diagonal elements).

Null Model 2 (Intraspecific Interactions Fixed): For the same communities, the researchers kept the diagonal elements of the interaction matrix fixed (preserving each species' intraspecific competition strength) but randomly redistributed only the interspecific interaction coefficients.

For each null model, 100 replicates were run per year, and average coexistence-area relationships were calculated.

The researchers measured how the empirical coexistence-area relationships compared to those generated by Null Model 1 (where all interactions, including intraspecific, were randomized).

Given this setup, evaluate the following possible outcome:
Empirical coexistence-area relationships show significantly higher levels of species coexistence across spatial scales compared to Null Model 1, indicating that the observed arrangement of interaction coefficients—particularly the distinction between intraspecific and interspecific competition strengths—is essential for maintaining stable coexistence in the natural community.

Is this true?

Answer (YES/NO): NO